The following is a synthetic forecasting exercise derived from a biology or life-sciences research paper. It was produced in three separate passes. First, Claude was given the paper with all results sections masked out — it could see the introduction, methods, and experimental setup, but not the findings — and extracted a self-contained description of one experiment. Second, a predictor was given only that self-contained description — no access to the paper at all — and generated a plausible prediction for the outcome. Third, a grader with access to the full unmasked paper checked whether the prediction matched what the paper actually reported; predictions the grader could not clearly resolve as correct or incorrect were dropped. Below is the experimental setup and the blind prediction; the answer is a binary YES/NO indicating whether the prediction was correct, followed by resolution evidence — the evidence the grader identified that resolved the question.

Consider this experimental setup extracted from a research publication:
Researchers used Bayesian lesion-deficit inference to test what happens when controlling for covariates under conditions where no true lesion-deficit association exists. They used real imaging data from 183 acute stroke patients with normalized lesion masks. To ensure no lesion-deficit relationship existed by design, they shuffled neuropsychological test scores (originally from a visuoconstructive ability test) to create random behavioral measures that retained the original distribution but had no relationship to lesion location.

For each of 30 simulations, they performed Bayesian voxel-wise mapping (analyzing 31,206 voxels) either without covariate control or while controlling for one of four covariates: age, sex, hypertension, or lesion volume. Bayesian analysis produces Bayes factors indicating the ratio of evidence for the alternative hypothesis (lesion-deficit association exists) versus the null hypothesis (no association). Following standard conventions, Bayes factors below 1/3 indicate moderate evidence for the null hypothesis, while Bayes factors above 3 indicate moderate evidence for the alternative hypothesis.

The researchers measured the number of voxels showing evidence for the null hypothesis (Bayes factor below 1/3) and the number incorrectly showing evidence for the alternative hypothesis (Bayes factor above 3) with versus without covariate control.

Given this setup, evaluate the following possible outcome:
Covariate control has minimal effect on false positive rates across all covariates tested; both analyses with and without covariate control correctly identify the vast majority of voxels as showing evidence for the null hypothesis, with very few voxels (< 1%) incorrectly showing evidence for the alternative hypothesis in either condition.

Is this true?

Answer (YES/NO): NO